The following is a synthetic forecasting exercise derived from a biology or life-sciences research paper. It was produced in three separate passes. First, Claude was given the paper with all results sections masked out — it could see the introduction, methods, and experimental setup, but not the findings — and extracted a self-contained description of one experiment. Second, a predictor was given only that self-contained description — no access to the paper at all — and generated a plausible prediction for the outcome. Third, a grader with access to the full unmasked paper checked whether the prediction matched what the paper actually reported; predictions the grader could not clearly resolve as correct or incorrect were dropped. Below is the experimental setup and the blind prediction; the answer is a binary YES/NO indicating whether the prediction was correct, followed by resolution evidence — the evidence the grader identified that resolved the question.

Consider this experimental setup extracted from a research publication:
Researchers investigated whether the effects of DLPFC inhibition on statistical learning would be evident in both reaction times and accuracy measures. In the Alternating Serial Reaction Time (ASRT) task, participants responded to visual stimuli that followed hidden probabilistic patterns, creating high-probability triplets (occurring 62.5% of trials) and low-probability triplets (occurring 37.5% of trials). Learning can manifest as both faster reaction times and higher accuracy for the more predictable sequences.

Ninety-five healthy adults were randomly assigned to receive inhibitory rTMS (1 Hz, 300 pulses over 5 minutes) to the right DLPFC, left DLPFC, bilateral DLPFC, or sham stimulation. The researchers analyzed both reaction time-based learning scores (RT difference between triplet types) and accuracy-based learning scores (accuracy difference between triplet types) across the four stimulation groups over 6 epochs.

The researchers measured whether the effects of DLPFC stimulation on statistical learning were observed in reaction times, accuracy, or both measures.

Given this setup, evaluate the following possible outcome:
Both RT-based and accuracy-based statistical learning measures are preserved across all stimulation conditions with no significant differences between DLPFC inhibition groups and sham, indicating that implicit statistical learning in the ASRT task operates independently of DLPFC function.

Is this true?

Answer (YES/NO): NO